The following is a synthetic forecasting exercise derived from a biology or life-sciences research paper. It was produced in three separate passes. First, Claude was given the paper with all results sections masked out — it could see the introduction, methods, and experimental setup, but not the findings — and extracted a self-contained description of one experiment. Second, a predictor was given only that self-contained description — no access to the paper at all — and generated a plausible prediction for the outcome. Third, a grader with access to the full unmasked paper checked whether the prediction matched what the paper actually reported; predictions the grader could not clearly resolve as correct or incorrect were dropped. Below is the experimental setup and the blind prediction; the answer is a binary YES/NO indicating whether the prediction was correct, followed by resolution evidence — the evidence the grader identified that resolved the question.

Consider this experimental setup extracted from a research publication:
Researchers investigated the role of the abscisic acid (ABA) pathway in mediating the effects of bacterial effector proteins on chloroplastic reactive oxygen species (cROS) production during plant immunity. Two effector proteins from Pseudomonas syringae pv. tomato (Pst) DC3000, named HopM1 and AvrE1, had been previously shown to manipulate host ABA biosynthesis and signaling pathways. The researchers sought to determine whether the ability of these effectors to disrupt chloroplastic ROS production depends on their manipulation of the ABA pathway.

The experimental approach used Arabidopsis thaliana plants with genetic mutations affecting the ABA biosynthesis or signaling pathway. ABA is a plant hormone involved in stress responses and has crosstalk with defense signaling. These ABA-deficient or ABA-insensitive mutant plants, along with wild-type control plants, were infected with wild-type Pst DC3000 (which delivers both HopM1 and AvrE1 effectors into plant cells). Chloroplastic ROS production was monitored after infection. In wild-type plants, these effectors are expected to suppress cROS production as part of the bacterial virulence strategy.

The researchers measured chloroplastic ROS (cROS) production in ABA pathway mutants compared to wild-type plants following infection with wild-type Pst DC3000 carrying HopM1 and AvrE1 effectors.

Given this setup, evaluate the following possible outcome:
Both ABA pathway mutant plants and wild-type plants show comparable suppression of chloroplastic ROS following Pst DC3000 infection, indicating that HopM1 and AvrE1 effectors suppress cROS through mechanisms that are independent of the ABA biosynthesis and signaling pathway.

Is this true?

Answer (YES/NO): NO